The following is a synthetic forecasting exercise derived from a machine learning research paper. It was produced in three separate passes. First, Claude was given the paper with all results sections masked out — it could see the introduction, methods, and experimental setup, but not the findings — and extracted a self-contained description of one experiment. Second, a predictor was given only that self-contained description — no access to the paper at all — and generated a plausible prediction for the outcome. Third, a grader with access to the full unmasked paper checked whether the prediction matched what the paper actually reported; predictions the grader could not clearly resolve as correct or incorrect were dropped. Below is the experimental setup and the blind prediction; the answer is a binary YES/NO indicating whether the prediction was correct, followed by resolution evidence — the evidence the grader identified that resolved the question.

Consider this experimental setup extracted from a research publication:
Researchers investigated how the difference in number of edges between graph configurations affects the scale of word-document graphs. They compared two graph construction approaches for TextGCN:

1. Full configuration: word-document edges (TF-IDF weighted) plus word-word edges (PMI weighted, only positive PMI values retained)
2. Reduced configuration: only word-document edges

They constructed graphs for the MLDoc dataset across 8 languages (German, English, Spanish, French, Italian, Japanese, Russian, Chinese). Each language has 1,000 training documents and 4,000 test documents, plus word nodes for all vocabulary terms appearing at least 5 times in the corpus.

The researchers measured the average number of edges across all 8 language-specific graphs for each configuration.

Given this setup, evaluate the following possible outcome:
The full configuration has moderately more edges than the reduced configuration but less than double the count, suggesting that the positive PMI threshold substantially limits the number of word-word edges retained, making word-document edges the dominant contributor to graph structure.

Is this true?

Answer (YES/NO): NO